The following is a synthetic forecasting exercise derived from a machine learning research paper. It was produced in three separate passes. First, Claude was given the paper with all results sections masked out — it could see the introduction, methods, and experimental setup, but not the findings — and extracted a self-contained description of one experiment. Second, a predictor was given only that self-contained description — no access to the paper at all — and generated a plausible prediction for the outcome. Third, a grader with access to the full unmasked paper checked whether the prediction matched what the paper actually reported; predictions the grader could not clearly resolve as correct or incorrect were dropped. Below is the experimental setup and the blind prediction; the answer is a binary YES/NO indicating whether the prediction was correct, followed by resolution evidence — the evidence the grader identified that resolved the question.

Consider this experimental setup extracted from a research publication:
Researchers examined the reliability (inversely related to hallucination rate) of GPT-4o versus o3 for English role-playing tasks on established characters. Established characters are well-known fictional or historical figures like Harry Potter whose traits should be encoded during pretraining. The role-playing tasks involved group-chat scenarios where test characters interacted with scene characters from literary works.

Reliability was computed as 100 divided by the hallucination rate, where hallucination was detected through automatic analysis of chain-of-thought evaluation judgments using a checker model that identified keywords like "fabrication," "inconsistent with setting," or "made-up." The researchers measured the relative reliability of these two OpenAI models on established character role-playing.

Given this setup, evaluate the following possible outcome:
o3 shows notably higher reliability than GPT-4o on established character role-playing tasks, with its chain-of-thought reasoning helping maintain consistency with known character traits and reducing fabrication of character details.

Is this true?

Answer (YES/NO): NO